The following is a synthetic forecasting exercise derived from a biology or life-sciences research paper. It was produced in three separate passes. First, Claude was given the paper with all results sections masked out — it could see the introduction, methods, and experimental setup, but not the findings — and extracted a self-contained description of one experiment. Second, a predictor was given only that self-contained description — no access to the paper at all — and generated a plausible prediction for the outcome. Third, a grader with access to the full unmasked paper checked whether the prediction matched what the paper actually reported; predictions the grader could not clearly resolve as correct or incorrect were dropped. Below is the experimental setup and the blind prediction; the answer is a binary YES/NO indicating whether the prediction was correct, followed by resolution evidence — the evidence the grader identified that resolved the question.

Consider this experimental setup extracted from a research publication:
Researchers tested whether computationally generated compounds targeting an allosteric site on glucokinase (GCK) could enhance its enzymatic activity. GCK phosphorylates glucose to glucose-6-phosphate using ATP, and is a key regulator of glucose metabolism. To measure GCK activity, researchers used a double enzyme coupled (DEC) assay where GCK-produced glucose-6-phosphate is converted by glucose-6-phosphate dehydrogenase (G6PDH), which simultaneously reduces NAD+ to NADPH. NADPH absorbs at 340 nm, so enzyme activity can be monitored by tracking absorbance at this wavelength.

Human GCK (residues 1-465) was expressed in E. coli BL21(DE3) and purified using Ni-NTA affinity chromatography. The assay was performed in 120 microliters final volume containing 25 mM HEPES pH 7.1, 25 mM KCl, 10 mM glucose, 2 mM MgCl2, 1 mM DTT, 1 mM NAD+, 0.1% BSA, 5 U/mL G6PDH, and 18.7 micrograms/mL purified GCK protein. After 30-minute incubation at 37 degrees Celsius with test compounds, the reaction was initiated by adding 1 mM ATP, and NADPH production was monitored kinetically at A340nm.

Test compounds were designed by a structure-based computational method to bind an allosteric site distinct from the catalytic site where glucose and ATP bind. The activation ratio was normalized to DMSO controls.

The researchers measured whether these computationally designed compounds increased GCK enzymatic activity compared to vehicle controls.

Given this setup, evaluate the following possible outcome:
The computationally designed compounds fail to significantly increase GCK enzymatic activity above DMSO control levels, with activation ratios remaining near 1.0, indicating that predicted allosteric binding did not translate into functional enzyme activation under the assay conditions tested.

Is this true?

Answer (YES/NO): NO